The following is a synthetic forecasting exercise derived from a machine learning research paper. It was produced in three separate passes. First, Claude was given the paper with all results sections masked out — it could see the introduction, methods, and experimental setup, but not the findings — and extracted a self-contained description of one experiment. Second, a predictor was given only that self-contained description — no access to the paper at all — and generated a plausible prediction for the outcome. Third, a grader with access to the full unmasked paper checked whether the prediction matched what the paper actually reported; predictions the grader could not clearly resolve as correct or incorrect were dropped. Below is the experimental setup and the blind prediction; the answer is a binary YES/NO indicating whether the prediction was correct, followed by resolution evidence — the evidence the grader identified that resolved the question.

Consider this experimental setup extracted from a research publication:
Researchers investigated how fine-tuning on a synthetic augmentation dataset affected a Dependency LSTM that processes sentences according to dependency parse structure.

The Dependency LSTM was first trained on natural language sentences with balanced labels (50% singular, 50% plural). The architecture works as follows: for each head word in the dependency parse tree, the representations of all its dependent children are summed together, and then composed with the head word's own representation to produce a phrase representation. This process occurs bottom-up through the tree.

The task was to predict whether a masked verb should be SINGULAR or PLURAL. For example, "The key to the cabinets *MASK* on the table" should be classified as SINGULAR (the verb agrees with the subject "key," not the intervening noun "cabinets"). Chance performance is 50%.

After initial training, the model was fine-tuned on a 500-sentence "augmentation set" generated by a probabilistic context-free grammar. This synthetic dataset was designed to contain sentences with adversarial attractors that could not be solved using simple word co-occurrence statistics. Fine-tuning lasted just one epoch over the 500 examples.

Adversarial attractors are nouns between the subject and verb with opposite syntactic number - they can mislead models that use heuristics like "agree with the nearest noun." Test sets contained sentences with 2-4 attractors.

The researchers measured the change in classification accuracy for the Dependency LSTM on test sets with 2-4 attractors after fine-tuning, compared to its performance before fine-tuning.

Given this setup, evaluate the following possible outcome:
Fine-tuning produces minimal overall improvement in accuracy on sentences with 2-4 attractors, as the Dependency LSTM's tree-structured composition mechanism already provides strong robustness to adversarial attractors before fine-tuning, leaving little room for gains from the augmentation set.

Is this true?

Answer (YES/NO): NO